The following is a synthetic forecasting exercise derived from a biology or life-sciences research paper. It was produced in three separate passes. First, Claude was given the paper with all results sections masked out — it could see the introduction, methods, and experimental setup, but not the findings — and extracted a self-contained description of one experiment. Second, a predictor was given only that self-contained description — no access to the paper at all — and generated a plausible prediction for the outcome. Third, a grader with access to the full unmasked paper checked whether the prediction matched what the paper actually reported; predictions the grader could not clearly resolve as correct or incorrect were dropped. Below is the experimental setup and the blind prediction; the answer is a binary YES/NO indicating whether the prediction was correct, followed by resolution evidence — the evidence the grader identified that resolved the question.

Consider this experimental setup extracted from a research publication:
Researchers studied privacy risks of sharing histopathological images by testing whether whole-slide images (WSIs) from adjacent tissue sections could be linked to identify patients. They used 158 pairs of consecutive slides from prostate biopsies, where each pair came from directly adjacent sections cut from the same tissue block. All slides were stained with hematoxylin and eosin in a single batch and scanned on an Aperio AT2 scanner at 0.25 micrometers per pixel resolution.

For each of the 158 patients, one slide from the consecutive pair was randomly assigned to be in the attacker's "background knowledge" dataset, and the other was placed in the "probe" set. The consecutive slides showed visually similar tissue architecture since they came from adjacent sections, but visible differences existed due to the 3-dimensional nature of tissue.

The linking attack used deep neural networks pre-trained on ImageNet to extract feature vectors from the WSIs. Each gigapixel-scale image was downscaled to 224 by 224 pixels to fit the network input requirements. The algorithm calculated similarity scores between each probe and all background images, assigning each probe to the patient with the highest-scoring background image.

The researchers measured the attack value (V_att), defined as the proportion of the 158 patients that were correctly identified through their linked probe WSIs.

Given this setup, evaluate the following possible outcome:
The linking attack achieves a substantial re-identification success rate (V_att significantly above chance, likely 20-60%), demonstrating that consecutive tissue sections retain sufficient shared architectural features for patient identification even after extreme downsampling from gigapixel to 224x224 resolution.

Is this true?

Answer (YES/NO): NO